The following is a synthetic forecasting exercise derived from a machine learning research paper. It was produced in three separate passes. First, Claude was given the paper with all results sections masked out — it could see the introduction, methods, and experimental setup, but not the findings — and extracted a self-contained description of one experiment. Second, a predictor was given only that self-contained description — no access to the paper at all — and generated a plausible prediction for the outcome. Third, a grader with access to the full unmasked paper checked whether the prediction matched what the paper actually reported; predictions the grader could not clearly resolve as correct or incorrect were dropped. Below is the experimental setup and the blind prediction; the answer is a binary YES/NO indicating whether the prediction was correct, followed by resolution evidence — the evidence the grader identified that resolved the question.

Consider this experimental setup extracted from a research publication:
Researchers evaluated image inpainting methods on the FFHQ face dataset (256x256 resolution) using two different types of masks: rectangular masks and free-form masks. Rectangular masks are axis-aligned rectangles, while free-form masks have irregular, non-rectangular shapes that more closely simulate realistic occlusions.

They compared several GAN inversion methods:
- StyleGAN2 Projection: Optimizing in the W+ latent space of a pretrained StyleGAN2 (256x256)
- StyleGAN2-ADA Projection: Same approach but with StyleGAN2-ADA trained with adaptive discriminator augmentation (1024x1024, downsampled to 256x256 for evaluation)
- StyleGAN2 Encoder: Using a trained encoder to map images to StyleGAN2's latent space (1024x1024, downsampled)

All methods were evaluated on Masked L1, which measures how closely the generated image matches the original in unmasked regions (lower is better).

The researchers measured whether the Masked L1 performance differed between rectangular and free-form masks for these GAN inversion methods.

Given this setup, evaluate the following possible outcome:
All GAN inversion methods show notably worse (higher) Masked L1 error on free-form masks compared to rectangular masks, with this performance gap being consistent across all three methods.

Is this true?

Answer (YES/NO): NO